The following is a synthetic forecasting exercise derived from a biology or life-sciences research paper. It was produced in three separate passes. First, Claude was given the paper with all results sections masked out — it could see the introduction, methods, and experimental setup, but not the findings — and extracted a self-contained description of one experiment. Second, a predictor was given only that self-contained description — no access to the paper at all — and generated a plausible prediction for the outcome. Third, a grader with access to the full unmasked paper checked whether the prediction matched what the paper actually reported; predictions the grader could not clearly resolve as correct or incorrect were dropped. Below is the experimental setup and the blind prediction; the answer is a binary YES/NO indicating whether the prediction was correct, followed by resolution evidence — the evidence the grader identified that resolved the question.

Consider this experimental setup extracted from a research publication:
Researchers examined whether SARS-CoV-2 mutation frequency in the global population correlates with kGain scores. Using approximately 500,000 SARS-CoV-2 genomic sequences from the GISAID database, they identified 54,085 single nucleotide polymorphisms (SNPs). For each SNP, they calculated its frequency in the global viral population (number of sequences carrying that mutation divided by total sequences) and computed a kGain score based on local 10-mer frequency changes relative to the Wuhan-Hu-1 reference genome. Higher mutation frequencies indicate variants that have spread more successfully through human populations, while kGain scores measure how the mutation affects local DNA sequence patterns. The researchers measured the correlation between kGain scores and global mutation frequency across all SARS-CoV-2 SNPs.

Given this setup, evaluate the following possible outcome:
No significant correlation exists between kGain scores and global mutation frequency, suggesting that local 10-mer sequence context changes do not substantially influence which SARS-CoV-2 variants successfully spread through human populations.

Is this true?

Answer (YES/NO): NO